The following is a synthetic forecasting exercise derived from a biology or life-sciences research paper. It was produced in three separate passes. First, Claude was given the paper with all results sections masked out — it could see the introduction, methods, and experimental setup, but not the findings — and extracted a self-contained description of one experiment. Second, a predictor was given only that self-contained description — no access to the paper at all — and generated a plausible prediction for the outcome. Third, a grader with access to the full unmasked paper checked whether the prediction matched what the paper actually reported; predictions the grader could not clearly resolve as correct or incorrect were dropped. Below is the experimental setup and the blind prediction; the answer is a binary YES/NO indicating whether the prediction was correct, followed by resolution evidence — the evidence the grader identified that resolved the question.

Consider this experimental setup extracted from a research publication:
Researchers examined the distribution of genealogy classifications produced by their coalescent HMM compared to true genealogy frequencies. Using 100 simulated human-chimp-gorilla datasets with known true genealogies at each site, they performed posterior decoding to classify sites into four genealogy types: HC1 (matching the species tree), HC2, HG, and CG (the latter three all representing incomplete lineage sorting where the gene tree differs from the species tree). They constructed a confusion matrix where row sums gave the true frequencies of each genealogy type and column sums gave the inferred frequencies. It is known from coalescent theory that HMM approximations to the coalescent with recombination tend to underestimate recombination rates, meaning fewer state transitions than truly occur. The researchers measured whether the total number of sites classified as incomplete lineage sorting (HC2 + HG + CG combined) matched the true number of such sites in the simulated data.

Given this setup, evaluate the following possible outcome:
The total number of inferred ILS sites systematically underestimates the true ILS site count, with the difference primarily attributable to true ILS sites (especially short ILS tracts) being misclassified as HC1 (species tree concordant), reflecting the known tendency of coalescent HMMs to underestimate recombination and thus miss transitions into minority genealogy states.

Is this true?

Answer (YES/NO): YES